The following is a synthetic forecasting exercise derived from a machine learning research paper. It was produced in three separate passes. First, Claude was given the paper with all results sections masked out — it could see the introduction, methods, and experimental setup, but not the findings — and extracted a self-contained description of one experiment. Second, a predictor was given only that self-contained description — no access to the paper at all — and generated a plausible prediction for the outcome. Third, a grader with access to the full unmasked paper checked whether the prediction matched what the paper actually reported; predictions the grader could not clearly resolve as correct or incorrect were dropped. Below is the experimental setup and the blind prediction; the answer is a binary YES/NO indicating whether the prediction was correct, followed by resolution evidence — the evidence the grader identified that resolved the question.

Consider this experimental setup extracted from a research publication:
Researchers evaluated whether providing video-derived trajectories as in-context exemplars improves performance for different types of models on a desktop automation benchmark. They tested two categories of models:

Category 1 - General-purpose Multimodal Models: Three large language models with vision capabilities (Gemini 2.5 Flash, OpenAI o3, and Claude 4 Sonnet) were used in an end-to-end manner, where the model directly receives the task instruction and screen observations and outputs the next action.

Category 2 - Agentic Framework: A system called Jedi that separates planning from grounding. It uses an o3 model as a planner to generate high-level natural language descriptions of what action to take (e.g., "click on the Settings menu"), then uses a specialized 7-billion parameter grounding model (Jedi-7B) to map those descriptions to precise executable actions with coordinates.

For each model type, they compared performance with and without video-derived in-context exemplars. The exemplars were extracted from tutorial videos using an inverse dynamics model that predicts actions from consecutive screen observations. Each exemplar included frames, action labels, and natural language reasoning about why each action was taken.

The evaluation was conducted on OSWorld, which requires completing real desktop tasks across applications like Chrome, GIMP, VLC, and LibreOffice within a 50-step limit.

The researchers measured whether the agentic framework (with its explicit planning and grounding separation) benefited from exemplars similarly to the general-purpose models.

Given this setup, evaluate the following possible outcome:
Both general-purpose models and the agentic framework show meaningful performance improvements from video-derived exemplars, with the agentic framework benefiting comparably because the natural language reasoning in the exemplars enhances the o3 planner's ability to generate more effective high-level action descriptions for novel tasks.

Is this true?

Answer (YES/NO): YES